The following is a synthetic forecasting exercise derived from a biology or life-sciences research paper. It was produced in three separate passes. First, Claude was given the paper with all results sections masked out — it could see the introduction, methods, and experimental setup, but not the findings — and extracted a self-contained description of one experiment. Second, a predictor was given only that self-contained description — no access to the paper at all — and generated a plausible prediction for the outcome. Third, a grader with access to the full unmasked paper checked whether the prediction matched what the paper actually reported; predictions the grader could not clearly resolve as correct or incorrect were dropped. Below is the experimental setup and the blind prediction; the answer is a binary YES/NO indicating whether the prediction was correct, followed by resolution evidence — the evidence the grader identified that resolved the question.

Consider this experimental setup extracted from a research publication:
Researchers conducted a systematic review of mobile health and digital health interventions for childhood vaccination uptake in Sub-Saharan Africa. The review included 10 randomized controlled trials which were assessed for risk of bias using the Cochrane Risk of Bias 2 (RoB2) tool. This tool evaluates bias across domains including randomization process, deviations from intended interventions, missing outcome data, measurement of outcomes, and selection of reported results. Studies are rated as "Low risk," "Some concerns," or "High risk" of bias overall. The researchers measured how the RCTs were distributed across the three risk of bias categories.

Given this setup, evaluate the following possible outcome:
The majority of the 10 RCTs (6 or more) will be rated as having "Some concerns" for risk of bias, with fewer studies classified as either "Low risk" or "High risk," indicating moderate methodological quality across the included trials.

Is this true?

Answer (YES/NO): NO